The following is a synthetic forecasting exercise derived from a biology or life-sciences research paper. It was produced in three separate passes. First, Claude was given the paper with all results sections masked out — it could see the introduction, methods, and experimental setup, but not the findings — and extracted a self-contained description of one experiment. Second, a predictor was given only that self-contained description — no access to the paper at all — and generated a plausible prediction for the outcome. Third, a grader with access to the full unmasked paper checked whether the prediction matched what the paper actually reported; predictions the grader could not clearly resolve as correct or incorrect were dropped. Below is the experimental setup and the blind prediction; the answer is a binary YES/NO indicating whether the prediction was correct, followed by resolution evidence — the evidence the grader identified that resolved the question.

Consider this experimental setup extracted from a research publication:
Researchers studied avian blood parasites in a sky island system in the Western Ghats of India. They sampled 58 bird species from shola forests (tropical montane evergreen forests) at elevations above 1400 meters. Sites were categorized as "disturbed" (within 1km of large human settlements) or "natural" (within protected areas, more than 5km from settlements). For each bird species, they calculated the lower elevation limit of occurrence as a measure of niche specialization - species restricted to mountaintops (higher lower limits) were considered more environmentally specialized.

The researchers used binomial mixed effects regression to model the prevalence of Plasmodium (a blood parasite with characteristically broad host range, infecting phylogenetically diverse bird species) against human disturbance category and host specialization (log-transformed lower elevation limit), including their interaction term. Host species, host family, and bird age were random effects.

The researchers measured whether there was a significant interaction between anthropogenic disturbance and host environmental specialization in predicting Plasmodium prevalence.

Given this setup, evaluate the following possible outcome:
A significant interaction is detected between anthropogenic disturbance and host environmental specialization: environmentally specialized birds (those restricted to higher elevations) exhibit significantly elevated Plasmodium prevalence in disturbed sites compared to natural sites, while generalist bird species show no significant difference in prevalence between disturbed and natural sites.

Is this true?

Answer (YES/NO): NO